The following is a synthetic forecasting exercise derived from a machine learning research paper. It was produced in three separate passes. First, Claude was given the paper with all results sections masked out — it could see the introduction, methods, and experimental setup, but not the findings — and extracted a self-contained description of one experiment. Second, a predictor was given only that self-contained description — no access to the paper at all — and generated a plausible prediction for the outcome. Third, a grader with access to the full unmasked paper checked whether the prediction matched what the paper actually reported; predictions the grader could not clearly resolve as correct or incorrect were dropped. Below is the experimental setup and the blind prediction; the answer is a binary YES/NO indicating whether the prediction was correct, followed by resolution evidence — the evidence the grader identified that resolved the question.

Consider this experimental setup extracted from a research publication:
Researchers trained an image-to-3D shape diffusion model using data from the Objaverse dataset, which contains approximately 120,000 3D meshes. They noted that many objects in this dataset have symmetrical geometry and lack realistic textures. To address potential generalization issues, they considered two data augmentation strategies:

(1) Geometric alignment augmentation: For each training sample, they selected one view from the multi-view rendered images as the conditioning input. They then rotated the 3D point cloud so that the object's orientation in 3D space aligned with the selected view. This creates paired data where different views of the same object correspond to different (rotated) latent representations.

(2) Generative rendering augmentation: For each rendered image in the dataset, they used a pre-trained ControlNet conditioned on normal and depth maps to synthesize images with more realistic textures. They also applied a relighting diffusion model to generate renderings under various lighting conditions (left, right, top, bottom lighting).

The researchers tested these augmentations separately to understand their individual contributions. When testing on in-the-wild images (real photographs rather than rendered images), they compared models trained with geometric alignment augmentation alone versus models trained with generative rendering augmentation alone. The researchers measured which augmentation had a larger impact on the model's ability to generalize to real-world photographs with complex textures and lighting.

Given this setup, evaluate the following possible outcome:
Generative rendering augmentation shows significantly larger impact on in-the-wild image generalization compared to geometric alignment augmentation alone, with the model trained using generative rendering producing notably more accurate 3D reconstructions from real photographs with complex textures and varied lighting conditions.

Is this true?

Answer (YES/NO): YES